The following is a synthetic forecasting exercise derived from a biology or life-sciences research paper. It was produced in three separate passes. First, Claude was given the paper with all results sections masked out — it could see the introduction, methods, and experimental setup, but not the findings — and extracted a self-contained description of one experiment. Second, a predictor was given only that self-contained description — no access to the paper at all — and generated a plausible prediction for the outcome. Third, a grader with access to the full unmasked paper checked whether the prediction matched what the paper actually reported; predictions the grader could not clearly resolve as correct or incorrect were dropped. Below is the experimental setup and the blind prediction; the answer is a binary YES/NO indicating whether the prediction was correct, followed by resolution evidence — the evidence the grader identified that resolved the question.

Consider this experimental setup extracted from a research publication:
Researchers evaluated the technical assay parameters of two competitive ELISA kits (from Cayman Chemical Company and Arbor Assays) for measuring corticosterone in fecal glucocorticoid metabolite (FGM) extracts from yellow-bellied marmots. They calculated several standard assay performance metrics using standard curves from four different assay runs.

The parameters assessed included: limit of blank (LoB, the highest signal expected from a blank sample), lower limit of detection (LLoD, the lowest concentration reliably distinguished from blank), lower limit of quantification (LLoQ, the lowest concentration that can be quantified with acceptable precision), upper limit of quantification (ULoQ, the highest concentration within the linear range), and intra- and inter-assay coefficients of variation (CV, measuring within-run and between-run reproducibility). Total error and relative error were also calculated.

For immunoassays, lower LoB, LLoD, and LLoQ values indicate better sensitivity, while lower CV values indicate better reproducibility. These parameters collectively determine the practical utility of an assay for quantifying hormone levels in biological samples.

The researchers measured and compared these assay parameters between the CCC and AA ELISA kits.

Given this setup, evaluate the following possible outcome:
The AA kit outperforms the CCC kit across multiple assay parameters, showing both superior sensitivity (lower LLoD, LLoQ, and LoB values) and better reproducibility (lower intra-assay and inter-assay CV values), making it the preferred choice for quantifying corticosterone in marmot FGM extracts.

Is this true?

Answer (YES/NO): YES